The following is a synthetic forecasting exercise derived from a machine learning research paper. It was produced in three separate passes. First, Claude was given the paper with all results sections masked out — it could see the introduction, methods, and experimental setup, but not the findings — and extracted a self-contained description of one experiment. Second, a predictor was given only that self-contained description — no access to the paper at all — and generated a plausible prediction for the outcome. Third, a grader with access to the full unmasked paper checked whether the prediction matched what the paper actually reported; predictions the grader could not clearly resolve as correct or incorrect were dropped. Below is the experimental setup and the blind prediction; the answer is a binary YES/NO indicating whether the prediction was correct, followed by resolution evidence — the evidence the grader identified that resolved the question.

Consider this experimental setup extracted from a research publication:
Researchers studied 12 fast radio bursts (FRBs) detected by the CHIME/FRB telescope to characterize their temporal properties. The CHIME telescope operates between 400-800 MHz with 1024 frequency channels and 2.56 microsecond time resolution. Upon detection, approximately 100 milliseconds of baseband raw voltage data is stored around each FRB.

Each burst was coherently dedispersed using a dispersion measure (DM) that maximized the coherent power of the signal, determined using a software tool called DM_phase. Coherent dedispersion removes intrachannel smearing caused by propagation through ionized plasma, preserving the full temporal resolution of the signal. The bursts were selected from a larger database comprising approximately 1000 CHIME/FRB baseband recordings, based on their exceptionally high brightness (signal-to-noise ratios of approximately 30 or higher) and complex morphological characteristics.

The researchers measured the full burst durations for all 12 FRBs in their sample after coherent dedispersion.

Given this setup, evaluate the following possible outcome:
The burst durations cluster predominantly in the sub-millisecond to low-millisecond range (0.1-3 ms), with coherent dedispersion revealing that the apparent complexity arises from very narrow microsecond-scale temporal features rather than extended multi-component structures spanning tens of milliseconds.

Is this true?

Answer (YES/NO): NO